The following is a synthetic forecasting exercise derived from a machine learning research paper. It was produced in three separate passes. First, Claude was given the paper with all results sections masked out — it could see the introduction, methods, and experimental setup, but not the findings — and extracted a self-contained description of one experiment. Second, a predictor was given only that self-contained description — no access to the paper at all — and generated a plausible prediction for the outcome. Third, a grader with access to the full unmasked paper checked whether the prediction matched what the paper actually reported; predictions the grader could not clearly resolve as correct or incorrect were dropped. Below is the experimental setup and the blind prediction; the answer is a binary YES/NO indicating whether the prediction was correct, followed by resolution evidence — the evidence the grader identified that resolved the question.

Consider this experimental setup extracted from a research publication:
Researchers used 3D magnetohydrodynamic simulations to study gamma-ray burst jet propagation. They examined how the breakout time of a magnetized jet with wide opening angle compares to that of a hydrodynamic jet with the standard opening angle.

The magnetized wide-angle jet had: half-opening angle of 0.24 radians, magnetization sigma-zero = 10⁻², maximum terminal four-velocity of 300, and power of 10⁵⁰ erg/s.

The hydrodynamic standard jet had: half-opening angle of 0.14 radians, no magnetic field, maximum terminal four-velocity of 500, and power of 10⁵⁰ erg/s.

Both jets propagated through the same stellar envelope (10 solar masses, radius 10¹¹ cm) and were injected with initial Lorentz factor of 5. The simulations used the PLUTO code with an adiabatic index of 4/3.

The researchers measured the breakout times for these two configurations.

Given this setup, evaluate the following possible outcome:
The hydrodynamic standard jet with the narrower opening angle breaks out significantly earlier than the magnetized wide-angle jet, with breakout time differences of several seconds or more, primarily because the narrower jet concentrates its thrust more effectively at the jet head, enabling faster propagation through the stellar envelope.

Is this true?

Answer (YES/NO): NO